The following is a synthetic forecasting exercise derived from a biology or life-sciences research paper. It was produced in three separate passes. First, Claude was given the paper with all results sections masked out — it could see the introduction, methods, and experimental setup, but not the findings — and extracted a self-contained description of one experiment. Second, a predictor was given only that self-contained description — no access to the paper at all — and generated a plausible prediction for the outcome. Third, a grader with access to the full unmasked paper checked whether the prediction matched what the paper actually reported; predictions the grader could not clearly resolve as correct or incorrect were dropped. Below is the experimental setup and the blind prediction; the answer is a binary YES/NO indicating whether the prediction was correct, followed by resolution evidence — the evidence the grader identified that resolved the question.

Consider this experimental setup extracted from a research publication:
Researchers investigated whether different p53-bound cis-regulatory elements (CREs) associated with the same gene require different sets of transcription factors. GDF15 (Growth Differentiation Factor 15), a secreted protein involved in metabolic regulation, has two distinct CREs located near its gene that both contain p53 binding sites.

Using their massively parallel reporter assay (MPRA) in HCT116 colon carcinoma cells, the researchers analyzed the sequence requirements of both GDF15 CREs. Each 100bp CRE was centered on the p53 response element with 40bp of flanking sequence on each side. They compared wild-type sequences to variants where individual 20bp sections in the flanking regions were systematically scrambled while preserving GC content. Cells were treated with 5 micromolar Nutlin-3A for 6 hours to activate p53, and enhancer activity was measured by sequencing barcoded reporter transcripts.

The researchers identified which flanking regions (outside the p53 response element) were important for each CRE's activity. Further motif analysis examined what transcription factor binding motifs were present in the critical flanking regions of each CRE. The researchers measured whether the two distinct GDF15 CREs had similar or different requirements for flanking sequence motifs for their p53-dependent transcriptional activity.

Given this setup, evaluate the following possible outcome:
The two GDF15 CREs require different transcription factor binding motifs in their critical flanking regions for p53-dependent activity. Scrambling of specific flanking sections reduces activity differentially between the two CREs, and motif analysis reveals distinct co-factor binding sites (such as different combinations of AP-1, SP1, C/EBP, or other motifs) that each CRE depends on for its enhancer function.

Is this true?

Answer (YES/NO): YES